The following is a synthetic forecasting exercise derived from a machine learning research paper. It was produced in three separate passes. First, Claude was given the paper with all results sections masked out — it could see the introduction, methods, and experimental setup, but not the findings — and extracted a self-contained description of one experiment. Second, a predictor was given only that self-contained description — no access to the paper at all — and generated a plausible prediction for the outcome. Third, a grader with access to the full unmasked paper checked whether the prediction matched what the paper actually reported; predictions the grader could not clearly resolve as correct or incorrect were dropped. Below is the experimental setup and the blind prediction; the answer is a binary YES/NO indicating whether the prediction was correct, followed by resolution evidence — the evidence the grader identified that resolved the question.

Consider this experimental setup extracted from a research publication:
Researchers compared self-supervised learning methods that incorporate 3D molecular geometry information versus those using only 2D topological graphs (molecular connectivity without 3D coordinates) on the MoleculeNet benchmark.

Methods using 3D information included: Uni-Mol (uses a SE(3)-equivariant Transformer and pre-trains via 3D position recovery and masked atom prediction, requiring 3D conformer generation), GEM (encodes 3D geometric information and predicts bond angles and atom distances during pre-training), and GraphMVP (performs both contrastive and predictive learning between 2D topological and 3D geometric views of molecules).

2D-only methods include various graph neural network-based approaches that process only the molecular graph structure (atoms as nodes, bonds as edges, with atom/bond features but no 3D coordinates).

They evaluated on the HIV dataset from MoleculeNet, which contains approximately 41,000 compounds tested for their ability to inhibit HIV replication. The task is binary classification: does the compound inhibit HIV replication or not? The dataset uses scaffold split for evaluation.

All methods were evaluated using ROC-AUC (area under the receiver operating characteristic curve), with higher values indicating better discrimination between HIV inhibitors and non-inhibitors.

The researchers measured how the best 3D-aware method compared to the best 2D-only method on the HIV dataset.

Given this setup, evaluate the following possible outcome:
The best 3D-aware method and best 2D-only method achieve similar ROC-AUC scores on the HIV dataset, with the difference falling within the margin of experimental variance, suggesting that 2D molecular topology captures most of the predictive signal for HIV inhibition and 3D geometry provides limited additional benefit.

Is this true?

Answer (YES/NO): YES